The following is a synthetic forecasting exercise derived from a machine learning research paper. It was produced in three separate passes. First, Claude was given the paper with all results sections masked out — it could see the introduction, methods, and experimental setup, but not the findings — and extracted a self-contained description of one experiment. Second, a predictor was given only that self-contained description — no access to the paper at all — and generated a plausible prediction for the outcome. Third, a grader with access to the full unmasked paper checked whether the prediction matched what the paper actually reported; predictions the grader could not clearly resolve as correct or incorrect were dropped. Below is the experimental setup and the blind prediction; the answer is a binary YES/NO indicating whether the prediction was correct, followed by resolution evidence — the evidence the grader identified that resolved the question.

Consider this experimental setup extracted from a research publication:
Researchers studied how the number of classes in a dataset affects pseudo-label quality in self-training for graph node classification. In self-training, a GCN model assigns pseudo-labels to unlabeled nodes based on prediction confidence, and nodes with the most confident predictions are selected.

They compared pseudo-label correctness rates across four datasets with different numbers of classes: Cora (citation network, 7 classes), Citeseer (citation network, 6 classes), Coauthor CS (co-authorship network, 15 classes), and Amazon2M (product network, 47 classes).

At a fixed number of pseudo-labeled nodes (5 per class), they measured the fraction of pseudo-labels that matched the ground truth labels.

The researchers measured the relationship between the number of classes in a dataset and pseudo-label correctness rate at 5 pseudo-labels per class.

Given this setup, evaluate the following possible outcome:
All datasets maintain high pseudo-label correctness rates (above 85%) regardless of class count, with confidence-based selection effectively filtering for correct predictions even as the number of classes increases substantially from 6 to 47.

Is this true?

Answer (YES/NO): NO